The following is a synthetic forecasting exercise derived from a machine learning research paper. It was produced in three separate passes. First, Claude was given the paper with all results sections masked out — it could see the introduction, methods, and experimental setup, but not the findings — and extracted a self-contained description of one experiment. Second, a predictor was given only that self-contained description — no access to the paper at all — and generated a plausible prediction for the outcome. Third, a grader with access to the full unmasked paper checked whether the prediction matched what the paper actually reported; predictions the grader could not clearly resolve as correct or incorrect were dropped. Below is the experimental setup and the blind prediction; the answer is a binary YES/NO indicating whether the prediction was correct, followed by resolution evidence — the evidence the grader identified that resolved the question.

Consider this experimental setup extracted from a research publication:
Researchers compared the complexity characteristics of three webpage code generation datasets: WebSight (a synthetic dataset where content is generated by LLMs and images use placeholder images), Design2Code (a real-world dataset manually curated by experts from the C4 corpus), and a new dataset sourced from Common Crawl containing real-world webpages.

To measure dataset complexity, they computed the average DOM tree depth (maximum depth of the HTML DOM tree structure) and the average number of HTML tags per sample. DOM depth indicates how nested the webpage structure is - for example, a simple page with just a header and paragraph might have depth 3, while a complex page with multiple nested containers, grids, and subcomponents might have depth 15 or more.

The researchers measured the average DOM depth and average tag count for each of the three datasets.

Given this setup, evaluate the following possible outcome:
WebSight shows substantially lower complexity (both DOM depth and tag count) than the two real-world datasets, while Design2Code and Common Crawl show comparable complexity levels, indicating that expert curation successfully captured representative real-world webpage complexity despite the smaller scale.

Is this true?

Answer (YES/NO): YES